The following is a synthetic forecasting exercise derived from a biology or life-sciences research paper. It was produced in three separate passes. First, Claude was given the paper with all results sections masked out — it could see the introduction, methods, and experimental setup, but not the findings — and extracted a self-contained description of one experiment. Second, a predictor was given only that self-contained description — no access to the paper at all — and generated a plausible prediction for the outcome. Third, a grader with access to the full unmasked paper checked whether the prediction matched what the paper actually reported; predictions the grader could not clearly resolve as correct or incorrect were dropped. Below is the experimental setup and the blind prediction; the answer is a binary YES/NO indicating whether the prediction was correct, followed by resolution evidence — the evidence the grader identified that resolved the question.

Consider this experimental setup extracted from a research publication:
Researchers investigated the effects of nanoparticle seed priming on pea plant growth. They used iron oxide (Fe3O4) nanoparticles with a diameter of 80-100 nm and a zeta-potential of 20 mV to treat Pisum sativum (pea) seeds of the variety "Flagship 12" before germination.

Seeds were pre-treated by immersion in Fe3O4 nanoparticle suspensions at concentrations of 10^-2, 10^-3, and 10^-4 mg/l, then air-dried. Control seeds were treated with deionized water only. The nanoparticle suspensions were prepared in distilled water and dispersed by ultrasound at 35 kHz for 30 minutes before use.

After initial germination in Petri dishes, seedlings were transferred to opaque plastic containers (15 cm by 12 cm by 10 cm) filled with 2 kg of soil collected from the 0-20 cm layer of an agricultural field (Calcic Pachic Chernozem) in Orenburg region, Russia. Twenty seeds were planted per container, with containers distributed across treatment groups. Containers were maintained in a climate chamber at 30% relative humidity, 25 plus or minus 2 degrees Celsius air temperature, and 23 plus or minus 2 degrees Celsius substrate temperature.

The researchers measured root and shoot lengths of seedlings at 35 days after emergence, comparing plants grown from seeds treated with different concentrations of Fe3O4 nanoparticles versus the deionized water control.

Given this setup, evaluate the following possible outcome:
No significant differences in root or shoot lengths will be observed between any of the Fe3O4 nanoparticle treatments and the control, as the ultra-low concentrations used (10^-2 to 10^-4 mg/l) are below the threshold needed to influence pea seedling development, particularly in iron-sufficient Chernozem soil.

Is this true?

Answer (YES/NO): NO